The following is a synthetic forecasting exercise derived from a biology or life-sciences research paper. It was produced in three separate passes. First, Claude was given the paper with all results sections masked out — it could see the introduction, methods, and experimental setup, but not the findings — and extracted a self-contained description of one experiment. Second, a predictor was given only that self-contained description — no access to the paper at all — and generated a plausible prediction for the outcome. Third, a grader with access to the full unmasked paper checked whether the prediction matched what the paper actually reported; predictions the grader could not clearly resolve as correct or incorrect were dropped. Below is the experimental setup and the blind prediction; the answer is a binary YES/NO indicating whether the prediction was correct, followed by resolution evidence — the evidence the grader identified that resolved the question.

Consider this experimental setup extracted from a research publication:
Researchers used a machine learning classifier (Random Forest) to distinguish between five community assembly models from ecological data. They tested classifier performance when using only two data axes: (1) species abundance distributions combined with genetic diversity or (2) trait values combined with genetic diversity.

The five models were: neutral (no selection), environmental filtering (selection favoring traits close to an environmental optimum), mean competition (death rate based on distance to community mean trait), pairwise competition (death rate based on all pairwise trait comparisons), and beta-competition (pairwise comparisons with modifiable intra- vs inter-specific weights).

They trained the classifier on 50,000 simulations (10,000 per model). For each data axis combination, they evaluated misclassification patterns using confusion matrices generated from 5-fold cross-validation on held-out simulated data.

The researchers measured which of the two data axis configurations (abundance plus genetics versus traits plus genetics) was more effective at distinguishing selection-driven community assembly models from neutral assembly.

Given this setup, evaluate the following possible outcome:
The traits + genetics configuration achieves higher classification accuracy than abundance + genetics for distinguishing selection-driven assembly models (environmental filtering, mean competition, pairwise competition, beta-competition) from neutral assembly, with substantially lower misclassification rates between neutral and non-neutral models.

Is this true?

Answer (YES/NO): YES